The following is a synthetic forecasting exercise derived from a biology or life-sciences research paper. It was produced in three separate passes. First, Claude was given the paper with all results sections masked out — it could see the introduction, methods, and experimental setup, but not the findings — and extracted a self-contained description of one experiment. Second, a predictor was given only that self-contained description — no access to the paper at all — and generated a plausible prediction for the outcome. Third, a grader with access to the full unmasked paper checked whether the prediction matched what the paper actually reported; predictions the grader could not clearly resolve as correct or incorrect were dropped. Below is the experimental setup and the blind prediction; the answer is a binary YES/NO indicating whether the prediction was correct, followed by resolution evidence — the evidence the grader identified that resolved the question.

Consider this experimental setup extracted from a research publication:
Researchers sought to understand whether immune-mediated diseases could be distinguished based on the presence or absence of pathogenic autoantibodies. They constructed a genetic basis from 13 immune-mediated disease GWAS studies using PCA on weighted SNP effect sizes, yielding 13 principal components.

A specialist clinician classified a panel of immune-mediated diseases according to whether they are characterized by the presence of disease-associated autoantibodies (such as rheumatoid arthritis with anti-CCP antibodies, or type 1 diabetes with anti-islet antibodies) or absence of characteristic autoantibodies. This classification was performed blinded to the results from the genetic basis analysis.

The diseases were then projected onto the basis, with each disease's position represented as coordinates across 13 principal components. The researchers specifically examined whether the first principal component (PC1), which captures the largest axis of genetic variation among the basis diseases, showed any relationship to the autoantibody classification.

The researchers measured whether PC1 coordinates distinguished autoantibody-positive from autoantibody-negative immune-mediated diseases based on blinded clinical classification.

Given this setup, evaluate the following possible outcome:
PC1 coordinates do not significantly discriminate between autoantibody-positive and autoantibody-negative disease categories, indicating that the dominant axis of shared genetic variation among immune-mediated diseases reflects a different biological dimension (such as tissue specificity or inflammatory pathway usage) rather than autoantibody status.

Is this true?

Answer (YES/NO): NO